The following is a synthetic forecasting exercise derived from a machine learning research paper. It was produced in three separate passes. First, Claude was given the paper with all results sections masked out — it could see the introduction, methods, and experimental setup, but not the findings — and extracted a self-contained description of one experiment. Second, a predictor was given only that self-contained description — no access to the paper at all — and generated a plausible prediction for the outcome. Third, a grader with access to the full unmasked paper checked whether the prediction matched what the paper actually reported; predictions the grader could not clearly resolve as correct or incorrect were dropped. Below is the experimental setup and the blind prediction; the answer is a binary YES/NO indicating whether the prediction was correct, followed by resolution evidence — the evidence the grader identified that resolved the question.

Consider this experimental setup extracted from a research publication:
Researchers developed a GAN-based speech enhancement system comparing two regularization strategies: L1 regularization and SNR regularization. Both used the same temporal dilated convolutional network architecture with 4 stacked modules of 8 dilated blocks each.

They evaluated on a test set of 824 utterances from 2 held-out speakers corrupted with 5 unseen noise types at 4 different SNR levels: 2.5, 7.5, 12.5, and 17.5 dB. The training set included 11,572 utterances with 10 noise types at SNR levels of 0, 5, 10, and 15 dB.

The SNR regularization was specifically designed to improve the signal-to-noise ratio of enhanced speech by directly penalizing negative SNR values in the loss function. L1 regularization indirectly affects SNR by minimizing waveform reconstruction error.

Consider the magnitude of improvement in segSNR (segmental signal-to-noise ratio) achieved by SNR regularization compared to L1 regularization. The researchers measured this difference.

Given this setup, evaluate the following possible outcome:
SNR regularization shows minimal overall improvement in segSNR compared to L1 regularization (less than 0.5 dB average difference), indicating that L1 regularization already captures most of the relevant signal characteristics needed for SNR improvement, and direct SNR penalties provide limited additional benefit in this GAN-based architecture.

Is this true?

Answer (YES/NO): YES